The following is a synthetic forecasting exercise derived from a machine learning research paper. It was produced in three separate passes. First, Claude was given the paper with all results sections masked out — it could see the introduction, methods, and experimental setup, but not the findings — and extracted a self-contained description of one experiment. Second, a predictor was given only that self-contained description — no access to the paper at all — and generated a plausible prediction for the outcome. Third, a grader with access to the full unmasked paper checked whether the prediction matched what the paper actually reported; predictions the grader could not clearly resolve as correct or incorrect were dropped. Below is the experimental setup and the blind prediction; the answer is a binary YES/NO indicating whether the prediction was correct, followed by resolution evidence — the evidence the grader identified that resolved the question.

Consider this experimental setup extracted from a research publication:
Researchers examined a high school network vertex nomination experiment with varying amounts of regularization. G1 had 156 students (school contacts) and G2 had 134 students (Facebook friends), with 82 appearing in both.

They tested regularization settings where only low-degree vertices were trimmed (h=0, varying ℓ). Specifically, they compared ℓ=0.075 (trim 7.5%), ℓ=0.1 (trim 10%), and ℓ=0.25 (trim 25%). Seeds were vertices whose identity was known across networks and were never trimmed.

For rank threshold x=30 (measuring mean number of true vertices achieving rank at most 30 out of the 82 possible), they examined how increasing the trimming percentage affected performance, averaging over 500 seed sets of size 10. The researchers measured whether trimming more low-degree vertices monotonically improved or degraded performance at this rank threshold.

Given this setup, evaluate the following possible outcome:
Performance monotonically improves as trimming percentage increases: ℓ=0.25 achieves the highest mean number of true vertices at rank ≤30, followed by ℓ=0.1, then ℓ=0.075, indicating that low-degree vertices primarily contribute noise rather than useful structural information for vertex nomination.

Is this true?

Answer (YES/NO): YES